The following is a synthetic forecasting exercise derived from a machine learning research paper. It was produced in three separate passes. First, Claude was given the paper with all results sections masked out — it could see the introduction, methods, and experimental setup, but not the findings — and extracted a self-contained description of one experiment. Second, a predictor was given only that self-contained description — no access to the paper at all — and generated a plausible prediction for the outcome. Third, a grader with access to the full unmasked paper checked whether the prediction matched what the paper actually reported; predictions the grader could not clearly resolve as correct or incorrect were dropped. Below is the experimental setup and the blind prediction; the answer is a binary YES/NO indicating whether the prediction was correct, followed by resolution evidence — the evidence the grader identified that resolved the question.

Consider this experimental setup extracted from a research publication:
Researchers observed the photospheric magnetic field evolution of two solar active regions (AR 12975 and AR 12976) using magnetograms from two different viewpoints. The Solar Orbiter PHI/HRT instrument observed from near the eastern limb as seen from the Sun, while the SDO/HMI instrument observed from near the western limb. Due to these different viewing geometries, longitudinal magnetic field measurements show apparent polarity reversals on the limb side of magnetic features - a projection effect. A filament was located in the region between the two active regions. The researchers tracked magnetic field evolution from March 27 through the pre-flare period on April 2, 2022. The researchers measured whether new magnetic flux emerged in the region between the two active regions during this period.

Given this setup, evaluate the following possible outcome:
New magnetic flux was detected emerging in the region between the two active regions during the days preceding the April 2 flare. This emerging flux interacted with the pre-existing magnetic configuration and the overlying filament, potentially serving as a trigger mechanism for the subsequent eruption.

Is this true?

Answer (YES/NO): YES